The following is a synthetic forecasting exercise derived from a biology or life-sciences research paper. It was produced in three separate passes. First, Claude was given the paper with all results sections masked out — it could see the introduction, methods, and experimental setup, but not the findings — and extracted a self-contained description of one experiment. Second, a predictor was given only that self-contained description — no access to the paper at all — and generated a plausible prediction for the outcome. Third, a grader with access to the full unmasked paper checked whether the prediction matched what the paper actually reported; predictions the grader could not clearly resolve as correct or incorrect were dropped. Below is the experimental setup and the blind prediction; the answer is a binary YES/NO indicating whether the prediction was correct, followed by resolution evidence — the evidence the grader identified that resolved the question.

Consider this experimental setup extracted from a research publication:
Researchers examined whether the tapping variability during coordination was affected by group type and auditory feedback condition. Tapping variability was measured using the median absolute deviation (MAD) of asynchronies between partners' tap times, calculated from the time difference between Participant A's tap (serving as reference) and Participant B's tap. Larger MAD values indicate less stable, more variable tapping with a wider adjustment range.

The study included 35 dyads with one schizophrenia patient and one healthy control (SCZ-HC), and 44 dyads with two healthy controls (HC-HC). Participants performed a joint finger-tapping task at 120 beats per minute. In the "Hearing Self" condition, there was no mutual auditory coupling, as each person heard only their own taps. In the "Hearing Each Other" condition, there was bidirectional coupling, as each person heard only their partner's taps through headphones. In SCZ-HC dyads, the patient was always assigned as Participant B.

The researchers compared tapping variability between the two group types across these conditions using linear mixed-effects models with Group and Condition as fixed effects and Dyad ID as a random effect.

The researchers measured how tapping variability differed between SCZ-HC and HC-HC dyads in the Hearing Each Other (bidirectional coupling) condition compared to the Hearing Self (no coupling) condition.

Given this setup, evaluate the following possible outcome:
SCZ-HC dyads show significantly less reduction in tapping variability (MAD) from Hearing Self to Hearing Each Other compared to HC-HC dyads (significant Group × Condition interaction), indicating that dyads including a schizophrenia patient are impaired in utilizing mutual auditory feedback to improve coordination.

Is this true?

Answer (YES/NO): NO